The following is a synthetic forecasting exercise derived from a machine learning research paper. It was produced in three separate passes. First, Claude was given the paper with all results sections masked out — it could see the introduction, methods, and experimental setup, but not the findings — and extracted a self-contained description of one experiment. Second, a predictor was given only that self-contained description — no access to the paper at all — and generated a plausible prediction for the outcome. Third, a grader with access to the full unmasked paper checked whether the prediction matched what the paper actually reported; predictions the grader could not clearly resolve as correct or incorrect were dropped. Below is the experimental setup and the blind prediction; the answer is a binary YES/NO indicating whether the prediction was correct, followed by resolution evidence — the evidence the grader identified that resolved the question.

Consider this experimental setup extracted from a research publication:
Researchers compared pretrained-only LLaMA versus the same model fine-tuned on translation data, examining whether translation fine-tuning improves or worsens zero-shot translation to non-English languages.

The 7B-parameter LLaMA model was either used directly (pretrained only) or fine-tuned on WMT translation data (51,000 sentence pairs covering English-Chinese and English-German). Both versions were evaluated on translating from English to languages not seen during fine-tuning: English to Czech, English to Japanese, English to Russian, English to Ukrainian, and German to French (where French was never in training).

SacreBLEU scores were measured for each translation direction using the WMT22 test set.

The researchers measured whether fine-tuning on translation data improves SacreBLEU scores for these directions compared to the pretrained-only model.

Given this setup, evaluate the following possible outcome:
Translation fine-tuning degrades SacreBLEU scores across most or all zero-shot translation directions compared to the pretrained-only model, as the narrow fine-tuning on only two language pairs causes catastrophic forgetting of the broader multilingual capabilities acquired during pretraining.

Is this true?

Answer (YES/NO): NO